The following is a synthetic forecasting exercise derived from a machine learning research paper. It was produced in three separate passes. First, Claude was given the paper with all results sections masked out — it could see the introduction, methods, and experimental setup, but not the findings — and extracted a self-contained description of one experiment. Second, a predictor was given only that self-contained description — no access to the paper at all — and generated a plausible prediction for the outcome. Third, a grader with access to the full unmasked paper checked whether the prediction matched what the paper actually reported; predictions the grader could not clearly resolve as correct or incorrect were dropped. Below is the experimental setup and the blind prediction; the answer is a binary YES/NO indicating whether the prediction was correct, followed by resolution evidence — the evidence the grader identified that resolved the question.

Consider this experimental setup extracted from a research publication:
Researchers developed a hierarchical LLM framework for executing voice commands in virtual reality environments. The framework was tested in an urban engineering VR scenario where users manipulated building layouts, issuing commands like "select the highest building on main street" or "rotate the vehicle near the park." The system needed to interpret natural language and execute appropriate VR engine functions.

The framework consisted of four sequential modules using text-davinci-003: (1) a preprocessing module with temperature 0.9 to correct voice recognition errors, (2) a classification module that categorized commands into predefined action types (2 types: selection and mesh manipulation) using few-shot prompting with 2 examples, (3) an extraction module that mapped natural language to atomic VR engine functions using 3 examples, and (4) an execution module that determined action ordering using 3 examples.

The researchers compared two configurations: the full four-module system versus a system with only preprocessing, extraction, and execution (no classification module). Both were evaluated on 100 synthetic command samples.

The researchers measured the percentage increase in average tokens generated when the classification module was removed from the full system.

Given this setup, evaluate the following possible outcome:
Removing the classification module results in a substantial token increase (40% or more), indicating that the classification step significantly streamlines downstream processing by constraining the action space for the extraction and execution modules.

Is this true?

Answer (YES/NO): NO